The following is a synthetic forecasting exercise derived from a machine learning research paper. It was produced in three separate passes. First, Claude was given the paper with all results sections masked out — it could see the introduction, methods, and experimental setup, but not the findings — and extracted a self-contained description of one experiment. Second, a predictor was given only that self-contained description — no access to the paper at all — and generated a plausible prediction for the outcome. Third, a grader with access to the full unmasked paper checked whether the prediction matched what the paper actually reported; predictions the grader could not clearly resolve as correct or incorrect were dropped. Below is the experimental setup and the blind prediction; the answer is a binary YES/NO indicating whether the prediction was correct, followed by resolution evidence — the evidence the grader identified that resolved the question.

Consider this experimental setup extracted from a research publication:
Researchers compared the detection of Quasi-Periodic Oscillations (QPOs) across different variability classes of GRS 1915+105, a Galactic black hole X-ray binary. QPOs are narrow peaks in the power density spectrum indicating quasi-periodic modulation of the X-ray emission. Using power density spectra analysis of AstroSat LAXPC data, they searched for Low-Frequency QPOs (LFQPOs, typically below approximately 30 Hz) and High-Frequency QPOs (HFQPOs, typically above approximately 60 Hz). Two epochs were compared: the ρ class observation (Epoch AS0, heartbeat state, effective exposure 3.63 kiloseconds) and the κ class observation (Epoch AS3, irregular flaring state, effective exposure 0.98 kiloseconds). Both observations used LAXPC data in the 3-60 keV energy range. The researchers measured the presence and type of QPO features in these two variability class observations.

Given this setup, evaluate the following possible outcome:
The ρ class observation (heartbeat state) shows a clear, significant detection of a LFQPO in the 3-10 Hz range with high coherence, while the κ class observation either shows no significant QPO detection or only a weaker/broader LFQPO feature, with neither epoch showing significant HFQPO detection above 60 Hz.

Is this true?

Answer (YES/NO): NO